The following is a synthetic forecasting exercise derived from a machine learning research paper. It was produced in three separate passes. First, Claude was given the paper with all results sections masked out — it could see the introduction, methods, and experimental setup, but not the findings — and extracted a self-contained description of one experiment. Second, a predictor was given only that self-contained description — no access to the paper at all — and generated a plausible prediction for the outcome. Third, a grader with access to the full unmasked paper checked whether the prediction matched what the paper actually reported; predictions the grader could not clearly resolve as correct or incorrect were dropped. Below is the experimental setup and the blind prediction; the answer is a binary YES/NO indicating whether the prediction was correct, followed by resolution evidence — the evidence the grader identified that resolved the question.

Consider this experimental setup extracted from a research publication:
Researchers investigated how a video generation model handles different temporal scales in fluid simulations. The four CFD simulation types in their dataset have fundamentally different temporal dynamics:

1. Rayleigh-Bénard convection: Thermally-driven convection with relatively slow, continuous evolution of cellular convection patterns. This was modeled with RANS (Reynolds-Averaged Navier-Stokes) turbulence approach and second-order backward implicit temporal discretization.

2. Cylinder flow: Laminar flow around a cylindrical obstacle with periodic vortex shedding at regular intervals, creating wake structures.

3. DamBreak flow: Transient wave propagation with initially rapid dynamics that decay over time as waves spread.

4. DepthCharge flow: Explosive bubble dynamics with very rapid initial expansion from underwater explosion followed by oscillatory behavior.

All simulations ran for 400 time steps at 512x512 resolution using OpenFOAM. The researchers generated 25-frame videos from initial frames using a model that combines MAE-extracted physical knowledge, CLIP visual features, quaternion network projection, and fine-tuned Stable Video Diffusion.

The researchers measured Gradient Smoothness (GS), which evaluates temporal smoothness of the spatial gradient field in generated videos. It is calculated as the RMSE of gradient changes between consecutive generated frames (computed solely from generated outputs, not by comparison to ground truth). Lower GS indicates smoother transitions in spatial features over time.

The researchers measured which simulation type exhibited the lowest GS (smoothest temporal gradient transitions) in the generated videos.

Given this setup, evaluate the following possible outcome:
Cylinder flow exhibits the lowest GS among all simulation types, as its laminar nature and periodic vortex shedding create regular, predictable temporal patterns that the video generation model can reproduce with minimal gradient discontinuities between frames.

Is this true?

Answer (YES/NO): NO